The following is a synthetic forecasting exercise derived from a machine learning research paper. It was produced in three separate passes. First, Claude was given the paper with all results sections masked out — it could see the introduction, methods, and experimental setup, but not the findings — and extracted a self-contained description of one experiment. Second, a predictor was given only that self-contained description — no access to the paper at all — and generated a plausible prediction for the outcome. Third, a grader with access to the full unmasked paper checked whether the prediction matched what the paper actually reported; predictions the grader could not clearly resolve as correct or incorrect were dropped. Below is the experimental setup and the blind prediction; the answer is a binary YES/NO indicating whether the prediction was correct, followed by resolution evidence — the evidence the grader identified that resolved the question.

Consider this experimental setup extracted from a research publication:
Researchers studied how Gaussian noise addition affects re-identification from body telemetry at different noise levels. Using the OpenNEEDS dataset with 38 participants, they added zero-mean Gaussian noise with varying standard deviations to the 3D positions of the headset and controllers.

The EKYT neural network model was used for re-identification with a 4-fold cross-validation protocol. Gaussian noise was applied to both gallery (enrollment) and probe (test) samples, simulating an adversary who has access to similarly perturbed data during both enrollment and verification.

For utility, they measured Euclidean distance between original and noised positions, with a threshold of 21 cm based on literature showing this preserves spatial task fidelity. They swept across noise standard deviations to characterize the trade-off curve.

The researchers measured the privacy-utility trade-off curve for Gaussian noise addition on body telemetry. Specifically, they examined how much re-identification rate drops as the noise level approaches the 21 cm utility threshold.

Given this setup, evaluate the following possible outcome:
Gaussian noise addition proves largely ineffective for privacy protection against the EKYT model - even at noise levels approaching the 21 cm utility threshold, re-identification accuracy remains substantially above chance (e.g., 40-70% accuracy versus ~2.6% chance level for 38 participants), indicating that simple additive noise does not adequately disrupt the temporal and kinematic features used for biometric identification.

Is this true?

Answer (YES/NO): YES